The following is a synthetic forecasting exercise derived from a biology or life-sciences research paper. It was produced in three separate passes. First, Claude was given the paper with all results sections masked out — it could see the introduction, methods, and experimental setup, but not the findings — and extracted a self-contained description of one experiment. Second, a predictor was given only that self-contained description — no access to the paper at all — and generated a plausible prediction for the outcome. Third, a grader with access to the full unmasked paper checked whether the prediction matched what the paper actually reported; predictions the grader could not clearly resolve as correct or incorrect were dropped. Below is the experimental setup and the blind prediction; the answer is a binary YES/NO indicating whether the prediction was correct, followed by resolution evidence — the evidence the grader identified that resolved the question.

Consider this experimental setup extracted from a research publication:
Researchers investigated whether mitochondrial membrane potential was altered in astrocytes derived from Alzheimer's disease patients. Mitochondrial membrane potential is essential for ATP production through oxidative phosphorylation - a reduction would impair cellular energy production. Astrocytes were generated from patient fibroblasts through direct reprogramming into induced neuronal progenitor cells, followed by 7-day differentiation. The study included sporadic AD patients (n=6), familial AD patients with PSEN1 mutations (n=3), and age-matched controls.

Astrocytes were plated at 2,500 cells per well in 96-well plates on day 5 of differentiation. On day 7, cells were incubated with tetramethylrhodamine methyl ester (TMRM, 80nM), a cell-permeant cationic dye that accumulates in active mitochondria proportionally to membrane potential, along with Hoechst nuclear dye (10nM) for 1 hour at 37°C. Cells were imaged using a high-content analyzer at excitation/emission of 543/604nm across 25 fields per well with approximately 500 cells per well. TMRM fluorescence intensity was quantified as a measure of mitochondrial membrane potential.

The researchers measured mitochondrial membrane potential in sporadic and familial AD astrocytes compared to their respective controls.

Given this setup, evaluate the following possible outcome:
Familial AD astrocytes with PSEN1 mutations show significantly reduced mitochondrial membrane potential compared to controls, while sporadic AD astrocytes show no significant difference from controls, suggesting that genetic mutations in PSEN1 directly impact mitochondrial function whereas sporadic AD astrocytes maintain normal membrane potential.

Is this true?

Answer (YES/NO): NO